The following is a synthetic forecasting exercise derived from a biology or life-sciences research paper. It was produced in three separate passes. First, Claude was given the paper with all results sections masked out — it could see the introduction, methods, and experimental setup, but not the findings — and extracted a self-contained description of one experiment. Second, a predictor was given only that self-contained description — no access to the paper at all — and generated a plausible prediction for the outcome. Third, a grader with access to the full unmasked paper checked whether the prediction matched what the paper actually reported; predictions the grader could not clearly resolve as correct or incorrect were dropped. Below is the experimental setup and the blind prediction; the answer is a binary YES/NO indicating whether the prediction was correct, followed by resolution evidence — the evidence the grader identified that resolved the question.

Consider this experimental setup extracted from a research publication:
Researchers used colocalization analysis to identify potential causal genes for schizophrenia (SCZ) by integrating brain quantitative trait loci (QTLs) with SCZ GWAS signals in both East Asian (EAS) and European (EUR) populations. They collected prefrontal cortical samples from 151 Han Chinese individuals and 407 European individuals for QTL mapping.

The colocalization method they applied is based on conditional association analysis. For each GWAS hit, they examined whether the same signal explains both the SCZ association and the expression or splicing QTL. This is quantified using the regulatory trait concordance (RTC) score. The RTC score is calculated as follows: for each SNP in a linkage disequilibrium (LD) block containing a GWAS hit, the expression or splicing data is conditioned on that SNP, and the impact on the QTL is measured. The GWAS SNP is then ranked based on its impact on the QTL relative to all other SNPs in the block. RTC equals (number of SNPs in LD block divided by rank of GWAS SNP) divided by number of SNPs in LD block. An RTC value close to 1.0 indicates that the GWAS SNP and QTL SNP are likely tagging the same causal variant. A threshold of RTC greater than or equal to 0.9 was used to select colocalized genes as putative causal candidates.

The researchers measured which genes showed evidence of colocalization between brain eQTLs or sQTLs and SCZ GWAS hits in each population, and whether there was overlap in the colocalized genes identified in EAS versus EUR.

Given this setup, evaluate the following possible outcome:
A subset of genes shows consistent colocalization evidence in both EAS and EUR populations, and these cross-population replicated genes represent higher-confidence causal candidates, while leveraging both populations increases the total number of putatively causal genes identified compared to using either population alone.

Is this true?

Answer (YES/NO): NO